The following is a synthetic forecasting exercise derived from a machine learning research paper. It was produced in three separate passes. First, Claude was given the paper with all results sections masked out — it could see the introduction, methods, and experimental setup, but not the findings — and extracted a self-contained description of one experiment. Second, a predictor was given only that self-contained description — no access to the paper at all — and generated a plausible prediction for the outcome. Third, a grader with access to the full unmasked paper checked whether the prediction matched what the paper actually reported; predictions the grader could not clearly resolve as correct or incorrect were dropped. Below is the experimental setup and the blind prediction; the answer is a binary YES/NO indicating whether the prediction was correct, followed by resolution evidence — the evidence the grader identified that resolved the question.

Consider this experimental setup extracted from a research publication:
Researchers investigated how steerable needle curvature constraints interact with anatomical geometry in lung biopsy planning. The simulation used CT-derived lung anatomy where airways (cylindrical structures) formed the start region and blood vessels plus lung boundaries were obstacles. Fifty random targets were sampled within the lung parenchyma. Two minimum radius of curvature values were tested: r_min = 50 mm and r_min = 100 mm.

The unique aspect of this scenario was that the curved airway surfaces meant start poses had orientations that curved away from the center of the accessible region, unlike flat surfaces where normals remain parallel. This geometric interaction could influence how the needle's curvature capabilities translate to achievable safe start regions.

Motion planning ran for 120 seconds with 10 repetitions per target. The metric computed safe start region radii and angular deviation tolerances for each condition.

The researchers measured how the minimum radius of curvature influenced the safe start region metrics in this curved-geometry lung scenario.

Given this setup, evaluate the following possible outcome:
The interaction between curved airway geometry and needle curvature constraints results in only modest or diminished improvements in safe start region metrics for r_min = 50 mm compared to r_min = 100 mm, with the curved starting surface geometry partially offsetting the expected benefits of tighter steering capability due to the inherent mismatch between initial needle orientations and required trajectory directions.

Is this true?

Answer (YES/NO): NO